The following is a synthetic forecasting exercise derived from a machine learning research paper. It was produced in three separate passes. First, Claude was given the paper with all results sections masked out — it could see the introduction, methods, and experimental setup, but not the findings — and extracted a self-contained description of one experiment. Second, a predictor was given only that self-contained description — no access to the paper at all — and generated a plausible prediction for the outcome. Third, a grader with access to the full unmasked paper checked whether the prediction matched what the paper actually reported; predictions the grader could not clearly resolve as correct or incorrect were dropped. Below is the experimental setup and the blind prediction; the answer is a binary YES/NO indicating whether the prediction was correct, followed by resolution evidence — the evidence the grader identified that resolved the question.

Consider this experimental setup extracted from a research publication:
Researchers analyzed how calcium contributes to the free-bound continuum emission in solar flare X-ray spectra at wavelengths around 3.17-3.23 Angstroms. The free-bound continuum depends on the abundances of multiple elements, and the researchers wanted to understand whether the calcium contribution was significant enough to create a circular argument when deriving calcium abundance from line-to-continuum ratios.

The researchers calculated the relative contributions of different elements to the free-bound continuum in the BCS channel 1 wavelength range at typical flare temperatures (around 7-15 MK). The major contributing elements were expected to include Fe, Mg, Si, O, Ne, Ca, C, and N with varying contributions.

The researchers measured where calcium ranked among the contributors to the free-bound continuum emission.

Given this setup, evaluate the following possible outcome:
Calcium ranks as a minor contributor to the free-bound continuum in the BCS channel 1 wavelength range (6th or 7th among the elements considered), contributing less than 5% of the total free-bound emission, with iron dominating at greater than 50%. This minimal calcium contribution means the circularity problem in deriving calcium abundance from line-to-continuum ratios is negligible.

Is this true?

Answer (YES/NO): NO